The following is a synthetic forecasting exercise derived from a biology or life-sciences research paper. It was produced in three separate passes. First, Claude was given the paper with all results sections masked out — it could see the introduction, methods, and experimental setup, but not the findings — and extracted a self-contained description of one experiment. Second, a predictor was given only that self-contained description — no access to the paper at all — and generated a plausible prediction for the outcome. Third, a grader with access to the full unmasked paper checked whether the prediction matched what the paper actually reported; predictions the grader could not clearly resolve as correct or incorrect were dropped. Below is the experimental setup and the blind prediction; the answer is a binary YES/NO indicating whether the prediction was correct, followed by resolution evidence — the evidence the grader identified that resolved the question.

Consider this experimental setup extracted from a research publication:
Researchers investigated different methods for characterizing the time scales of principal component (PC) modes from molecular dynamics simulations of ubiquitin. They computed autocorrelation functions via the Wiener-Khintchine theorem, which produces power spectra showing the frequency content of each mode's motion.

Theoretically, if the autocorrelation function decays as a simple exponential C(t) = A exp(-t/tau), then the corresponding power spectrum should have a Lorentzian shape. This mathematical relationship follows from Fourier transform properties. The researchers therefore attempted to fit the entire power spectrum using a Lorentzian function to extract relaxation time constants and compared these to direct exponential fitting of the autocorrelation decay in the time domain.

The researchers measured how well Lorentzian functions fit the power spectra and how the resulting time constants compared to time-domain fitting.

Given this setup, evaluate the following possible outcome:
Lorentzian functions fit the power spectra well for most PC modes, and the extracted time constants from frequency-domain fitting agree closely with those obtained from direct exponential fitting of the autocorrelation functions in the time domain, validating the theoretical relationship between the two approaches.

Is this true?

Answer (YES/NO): NO